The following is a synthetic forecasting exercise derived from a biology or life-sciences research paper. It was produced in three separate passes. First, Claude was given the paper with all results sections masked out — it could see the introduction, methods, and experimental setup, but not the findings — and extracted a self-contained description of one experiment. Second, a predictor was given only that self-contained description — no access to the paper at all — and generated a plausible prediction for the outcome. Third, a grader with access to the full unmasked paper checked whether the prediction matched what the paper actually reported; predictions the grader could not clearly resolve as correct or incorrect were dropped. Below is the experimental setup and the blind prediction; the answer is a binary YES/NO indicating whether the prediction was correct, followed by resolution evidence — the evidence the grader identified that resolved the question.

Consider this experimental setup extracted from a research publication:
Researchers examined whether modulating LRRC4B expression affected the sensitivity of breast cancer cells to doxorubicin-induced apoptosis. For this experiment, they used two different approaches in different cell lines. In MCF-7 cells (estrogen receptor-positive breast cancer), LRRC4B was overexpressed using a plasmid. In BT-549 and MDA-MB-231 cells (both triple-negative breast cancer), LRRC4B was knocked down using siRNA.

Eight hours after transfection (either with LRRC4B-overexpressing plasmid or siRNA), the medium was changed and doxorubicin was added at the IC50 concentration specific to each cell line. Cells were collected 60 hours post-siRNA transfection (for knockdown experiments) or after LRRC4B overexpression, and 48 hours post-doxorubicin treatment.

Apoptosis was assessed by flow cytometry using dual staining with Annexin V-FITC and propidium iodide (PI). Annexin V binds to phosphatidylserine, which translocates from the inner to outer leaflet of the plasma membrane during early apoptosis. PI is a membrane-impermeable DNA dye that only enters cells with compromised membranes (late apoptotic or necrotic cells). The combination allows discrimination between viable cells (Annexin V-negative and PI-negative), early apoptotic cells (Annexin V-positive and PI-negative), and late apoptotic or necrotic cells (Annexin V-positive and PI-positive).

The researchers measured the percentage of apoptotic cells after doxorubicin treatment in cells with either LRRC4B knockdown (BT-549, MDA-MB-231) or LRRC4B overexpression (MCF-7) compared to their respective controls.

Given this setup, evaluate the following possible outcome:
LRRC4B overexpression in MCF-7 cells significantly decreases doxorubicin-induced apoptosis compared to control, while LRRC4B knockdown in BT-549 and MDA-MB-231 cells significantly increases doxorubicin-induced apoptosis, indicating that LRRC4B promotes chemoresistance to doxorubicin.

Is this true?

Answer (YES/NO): NO